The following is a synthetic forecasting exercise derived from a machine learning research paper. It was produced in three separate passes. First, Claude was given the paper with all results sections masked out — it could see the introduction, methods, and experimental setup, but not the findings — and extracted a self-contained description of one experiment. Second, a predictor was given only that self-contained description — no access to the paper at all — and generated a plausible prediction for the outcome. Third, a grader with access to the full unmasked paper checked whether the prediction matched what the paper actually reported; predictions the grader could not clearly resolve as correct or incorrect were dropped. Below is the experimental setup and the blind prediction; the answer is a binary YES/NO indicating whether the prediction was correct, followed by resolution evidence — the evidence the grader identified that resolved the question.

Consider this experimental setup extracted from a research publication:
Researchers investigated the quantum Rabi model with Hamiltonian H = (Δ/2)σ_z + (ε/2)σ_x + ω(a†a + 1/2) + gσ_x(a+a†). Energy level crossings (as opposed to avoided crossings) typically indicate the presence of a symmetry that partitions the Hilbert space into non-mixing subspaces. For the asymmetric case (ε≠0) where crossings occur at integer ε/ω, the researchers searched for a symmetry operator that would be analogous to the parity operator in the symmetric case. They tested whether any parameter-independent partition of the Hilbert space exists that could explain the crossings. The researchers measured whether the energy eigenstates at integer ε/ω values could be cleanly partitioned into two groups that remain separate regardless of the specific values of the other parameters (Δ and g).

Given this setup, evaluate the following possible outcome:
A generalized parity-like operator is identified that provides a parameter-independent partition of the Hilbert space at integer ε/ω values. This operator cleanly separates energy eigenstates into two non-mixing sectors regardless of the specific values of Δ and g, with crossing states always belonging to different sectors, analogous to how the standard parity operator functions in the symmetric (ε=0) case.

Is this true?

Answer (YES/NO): NO